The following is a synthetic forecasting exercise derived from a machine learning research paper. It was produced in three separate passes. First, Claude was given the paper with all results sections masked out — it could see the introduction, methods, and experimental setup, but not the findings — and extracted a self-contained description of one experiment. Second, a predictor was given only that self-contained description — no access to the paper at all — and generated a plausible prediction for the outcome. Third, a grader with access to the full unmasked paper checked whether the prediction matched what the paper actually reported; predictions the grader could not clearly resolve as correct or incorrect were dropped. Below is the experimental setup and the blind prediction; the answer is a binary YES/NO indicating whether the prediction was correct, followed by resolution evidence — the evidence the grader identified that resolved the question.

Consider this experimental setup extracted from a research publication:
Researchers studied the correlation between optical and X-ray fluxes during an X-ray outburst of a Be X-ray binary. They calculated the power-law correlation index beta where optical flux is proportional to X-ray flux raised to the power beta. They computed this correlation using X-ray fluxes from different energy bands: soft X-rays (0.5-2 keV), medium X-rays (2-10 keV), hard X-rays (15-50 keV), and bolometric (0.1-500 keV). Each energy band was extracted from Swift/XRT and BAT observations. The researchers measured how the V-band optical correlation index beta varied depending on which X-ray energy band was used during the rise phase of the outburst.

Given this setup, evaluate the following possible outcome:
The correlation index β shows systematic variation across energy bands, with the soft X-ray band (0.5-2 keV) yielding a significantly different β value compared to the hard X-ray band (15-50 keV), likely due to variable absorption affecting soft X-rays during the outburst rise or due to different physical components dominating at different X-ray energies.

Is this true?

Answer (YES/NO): YES